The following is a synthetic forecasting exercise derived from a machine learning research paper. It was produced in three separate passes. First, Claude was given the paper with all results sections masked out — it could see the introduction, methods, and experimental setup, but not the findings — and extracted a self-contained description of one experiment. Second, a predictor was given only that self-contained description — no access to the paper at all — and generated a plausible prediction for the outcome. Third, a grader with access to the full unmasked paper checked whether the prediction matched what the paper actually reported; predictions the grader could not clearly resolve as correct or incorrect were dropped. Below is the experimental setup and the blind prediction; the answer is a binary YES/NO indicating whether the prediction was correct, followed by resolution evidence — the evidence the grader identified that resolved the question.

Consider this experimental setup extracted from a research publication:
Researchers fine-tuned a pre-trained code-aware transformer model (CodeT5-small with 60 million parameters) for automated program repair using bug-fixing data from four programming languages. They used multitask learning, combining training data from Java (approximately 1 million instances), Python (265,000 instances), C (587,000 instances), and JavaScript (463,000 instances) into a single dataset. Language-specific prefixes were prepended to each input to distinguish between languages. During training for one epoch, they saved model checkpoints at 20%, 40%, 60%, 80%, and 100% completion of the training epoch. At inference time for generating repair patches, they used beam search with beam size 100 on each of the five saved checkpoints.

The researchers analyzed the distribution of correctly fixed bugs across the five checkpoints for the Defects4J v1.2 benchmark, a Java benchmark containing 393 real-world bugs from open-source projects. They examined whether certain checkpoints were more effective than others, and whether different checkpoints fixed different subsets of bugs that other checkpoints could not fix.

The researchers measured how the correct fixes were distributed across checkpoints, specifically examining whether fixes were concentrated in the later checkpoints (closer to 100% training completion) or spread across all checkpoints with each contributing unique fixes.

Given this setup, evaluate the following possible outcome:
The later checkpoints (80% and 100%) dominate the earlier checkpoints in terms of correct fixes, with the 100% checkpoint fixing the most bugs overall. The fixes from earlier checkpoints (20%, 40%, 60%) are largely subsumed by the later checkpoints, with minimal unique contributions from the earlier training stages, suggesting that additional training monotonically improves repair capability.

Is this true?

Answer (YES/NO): NO